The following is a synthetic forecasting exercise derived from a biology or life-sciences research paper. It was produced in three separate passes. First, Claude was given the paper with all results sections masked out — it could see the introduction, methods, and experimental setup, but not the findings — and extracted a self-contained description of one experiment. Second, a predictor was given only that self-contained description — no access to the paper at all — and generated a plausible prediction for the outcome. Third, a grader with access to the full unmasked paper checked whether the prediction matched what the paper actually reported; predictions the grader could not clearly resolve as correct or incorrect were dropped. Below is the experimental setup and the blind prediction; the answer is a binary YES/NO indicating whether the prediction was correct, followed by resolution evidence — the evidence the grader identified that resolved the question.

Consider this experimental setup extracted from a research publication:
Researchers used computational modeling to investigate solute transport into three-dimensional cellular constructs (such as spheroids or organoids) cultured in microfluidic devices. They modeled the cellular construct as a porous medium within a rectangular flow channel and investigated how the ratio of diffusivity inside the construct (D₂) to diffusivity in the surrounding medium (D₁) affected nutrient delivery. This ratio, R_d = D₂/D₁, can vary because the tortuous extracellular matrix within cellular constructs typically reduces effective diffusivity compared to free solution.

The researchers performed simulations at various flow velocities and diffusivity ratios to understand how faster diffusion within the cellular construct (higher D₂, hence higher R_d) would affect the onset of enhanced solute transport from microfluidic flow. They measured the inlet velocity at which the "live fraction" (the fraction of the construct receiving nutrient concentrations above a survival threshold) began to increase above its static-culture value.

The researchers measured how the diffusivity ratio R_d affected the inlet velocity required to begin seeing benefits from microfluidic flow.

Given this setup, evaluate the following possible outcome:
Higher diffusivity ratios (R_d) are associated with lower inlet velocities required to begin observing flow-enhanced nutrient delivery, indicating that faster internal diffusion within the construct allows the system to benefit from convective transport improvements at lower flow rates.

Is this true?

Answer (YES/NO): YES